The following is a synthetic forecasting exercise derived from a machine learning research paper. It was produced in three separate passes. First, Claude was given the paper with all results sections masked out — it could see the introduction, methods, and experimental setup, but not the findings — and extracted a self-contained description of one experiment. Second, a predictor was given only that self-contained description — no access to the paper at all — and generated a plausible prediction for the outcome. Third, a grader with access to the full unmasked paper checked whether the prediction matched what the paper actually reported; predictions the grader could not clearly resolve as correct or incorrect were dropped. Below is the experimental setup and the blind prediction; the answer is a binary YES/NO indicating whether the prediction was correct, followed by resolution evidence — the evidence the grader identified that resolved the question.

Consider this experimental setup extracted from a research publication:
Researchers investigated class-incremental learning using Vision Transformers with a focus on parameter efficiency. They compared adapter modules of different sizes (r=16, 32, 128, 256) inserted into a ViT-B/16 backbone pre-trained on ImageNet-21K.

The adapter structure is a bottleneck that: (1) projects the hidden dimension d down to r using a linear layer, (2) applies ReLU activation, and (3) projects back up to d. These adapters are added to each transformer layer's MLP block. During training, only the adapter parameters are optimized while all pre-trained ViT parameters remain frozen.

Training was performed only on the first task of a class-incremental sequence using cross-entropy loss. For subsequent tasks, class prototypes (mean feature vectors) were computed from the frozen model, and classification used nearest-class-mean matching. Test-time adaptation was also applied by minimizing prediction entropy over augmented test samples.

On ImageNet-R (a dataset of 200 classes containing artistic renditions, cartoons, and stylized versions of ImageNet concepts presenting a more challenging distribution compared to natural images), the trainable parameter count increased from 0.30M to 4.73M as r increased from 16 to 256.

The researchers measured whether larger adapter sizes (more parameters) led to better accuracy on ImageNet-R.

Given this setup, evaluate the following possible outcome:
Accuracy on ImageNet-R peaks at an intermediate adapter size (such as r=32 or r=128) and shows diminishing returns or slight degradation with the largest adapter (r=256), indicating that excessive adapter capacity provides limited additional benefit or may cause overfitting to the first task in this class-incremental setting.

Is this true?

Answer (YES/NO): YES